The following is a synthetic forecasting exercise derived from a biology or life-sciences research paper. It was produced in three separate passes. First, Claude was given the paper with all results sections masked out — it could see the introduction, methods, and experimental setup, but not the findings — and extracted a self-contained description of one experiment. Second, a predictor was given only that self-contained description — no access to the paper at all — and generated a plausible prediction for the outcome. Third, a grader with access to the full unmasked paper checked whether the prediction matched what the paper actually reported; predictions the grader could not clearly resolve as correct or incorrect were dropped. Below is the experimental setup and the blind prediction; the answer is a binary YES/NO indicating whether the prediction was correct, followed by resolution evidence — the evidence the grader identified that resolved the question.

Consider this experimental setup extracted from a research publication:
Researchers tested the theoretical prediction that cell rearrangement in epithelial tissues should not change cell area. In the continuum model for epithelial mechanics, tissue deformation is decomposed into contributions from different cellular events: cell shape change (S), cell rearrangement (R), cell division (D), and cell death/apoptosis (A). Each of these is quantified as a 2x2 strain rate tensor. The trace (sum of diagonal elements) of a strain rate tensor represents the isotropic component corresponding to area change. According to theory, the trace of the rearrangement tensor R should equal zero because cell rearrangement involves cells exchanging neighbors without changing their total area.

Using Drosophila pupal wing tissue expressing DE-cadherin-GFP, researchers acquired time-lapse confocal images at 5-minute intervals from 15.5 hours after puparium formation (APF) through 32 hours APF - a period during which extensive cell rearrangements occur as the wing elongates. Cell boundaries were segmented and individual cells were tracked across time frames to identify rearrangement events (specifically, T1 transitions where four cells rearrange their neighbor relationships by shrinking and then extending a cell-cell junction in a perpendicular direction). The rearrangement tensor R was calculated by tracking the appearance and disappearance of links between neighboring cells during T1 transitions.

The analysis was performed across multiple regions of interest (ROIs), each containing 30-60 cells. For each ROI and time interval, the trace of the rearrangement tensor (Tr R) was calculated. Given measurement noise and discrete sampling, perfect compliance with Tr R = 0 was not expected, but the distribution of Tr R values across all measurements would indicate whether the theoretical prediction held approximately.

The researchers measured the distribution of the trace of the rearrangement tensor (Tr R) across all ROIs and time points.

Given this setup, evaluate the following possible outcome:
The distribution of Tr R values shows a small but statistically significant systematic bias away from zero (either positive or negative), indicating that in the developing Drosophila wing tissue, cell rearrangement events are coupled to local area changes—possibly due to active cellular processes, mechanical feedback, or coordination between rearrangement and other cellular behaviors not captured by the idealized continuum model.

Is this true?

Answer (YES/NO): NO